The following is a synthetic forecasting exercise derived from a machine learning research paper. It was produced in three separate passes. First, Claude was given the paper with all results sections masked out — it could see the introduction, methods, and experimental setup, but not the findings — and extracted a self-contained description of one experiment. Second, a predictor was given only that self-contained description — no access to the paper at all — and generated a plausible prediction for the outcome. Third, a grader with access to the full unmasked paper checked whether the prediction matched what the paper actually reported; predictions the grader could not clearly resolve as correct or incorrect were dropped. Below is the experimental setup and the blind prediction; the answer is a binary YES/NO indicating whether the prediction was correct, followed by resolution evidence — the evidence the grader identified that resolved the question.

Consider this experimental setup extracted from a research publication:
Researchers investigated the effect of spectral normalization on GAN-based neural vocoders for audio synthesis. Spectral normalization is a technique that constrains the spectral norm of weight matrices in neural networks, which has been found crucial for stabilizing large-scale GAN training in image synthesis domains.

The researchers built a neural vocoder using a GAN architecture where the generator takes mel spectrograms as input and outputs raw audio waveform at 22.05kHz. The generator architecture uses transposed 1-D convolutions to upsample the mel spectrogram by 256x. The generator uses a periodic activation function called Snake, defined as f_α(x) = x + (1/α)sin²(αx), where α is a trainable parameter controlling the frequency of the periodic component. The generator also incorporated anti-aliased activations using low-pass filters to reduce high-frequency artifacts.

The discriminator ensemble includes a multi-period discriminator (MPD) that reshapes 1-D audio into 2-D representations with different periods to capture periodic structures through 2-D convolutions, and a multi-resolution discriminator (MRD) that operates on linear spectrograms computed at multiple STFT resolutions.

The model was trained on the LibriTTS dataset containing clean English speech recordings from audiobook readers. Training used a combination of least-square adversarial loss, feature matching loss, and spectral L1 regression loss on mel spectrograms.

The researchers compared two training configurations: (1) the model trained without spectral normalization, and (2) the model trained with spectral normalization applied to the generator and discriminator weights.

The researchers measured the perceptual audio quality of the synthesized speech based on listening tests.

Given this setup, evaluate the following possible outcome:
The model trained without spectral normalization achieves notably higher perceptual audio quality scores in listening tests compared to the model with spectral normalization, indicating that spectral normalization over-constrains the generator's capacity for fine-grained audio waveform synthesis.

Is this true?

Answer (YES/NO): NO